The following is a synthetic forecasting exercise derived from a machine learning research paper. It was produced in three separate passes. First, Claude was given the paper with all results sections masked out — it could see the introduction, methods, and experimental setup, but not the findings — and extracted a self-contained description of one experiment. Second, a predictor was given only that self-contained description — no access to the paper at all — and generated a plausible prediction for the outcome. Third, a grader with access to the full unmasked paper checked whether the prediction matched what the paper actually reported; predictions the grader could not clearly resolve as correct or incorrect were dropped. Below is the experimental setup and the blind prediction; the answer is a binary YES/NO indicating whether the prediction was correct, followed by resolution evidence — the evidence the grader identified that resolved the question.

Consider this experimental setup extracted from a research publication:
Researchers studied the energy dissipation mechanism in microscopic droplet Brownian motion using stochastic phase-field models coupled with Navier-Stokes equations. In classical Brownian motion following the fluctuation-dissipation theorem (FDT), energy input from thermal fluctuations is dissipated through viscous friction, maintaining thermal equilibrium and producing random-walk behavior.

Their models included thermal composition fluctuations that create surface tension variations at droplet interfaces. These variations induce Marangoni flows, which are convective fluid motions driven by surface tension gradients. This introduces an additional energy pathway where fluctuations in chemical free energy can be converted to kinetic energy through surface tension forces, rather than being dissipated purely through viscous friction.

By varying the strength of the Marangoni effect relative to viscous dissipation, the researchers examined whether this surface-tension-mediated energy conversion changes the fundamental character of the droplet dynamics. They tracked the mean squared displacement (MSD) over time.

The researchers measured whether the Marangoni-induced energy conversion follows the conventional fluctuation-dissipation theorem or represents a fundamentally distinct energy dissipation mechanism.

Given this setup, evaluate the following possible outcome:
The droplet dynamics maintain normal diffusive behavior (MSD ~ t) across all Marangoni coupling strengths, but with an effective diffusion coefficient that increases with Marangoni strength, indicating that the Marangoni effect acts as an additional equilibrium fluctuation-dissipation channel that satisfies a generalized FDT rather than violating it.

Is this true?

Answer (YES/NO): NO